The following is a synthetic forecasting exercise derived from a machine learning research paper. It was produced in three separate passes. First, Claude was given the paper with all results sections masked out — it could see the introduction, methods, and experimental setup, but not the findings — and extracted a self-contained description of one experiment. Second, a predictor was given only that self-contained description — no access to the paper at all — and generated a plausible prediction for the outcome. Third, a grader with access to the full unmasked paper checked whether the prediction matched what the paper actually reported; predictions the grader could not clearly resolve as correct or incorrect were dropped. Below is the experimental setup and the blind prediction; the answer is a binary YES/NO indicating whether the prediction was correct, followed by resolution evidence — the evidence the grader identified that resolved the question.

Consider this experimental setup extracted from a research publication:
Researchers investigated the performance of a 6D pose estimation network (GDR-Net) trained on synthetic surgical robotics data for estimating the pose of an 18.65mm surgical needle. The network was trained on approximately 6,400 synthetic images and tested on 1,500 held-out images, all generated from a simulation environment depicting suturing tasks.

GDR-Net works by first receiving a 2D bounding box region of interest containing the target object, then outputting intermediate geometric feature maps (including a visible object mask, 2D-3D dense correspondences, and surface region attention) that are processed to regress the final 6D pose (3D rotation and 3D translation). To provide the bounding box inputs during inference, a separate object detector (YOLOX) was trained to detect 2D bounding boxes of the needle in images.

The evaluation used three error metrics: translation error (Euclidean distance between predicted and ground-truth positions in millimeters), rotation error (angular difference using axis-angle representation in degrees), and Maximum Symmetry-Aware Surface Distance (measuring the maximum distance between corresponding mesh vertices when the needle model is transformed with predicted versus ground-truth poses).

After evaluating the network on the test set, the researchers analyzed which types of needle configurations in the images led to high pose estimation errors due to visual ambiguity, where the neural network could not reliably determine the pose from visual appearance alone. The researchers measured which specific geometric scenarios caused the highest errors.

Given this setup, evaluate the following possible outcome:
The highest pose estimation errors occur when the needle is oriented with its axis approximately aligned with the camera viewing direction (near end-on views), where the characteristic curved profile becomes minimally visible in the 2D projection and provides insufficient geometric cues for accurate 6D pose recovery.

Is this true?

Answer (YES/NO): NO